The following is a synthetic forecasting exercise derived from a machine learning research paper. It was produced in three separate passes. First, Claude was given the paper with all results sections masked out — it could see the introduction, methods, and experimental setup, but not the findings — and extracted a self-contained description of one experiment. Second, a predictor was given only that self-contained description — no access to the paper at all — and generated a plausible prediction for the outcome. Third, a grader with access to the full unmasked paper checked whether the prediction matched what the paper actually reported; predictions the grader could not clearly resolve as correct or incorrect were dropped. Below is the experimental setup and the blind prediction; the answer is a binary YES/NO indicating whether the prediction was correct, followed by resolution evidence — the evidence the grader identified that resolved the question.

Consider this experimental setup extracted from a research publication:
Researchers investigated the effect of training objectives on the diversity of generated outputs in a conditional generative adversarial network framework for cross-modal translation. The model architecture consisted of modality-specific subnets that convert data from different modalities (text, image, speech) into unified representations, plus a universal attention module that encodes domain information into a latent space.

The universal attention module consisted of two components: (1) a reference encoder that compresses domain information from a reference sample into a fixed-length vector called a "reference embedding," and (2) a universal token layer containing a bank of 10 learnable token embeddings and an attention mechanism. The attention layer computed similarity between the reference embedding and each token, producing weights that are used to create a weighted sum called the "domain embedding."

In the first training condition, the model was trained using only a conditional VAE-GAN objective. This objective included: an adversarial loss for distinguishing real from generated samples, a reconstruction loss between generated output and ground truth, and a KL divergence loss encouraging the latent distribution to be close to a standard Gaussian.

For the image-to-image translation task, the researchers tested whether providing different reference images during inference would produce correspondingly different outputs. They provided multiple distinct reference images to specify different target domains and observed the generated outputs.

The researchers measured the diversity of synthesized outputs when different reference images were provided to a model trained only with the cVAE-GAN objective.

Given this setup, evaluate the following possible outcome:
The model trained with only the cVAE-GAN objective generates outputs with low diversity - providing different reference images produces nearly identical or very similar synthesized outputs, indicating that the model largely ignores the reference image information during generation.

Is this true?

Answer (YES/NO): YES